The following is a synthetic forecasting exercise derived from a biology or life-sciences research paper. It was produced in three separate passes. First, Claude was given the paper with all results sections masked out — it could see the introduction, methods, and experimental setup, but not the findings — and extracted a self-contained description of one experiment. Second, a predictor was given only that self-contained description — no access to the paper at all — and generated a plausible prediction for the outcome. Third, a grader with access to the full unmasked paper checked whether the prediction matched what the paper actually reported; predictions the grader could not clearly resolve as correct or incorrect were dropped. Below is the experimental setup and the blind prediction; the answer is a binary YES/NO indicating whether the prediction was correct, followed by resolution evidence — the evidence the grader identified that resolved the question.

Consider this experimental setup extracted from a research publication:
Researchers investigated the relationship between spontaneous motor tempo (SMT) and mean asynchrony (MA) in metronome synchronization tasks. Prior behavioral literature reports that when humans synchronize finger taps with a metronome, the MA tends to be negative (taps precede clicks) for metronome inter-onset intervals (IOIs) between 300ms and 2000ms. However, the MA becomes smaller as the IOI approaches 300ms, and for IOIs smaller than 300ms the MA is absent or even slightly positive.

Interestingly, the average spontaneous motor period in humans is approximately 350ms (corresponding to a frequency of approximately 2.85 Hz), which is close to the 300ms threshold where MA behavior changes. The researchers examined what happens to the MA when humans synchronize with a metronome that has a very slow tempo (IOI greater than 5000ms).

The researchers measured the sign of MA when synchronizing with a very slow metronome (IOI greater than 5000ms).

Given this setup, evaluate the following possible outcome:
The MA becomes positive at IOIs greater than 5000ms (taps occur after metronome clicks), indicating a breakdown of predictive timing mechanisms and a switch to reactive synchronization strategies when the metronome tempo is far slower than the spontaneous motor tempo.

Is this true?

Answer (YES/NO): YES